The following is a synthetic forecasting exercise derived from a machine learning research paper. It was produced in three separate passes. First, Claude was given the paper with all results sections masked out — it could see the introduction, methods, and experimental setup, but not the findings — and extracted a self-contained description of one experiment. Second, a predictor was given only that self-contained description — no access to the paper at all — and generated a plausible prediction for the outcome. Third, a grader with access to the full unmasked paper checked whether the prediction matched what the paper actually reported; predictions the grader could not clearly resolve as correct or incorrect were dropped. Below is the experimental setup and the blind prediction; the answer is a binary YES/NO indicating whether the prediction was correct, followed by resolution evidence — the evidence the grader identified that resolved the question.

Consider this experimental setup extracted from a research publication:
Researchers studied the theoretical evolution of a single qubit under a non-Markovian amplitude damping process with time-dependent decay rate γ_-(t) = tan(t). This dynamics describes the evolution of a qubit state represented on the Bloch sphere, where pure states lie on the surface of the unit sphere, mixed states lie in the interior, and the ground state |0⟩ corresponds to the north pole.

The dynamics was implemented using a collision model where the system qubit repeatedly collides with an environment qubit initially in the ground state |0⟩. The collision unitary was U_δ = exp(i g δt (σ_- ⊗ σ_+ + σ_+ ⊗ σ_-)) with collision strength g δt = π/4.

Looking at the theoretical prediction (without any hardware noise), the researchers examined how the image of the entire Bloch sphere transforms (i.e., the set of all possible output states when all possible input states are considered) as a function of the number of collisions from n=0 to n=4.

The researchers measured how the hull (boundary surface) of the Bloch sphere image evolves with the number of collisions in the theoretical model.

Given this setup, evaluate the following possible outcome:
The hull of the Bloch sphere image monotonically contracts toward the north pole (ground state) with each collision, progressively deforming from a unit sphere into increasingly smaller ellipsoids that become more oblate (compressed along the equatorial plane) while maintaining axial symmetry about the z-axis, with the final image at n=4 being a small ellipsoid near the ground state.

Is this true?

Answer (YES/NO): NO